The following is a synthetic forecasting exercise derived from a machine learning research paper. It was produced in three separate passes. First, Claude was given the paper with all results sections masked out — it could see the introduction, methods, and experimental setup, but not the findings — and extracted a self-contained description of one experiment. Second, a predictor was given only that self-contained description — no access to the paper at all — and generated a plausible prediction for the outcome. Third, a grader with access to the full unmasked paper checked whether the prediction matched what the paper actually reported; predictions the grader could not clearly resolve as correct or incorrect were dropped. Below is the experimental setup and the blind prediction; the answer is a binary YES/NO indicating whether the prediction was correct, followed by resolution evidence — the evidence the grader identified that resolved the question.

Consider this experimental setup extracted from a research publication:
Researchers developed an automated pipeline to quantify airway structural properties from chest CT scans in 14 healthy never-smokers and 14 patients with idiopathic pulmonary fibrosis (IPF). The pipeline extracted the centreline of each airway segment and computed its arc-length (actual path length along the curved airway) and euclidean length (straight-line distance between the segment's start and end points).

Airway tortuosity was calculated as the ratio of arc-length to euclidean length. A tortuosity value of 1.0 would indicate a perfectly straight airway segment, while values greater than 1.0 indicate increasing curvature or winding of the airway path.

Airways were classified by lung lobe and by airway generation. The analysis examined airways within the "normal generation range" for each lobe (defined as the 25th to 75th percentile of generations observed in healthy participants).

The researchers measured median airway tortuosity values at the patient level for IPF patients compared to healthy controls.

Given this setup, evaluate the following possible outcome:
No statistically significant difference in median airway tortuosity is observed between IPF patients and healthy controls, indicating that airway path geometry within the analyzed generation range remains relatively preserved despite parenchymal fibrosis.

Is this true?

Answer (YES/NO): NO